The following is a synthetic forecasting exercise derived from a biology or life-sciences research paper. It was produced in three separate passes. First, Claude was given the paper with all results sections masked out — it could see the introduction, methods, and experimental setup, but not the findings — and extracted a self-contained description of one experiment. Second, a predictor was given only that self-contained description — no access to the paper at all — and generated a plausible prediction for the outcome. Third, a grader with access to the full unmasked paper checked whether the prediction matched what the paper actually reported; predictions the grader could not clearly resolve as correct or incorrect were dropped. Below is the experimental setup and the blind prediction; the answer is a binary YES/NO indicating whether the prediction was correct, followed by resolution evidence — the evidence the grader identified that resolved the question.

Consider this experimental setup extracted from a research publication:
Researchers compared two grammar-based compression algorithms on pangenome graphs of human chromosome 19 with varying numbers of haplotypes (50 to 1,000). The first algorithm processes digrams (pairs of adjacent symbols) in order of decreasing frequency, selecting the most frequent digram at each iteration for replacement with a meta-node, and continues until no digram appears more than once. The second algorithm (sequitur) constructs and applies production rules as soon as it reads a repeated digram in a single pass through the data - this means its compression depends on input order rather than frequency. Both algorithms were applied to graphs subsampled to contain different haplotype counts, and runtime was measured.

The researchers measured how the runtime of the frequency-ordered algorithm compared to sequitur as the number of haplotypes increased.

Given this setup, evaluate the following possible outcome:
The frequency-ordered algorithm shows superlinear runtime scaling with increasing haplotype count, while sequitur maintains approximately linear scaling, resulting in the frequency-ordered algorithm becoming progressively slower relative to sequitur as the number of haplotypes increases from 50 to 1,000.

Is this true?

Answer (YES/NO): NO